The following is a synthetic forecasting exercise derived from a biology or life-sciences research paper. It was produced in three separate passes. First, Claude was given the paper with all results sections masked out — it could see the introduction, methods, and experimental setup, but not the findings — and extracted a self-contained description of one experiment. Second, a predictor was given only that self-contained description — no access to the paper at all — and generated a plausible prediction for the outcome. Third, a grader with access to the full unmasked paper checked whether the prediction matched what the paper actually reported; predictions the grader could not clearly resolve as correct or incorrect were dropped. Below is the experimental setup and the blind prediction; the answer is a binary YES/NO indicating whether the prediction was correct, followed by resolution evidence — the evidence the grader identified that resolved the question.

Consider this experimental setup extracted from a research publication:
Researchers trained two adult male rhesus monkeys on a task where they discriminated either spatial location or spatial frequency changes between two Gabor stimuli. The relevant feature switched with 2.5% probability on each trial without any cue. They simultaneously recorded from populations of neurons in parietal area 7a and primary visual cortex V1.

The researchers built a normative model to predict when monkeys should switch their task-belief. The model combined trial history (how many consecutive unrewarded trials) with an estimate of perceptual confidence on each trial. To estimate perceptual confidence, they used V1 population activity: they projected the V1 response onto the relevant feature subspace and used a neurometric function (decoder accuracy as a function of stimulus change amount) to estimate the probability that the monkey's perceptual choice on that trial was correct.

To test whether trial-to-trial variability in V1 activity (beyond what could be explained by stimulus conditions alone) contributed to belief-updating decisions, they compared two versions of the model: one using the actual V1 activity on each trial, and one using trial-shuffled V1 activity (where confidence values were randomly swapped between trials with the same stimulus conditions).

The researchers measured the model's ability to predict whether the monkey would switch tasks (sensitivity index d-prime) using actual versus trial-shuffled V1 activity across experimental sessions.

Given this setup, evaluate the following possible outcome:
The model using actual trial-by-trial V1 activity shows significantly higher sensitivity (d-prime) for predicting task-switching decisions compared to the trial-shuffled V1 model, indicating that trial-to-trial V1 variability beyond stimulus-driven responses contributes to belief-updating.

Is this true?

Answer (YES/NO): YES